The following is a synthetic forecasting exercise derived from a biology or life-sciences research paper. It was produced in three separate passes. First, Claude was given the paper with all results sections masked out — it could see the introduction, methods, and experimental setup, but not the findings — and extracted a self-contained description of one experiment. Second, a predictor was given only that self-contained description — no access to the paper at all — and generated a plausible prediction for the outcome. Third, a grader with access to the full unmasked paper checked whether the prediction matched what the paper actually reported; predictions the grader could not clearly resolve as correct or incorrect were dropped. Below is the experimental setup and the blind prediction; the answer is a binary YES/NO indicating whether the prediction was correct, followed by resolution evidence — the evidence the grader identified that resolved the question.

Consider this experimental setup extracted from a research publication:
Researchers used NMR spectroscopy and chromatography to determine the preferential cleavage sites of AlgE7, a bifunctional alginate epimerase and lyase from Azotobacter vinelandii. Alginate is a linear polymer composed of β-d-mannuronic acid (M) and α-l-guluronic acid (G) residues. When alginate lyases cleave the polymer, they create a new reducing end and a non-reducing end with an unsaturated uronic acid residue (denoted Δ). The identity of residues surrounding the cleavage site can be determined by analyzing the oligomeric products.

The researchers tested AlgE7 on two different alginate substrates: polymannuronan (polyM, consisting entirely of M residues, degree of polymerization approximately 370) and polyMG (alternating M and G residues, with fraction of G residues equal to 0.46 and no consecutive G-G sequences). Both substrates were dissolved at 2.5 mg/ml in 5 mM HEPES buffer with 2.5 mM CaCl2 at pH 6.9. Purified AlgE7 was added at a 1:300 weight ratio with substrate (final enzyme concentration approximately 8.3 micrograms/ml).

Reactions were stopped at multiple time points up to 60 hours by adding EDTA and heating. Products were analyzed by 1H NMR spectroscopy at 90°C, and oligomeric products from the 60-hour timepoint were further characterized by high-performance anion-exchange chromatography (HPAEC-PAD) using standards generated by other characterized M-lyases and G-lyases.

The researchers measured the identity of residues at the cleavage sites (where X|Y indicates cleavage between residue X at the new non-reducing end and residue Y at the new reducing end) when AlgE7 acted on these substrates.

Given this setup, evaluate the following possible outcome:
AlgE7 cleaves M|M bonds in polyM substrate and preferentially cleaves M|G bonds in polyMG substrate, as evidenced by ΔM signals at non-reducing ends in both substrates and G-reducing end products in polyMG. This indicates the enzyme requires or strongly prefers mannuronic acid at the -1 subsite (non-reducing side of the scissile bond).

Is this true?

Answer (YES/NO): NO